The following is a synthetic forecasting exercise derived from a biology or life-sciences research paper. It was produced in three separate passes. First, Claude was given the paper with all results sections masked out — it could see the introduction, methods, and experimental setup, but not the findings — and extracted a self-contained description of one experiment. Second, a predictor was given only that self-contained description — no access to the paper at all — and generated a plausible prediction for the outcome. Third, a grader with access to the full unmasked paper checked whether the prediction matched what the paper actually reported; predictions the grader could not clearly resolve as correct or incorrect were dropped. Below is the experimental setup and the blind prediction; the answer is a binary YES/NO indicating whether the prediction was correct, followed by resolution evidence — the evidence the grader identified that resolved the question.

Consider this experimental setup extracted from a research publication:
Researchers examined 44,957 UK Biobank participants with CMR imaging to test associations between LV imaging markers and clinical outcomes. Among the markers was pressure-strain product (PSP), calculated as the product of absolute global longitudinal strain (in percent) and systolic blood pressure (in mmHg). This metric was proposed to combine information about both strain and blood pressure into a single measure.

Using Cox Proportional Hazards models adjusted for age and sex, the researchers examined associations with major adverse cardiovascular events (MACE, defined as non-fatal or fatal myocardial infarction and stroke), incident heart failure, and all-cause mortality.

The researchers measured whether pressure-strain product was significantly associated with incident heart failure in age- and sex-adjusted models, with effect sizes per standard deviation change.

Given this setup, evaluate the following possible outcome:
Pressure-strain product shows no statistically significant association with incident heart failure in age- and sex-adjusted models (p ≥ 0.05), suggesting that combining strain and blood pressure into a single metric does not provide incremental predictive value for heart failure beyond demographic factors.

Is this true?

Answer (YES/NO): YES